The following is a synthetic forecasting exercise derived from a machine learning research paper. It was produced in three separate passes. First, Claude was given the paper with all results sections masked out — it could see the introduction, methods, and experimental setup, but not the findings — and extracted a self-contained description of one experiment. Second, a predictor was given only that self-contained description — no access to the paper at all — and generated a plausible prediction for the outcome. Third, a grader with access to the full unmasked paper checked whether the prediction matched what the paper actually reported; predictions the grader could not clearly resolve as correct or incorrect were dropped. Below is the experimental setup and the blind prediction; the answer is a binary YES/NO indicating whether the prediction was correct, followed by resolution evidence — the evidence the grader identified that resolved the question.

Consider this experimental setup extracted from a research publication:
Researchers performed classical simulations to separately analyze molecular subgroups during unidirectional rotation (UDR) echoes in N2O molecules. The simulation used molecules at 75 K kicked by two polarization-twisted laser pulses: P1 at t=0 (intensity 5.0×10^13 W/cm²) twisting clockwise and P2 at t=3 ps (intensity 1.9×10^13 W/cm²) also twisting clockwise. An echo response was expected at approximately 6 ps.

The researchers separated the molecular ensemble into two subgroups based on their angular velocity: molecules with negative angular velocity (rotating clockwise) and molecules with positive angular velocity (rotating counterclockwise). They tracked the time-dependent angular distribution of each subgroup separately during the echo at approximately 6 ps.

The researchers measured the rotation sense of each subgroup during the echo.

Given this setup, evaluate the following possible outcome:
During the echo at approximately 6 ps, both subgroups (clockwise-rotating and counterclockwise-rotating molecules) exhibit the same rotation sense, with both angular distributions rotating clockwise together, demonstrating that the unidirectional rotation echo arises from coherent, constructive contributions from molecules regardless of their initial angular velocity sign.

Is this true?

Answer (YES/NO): NO